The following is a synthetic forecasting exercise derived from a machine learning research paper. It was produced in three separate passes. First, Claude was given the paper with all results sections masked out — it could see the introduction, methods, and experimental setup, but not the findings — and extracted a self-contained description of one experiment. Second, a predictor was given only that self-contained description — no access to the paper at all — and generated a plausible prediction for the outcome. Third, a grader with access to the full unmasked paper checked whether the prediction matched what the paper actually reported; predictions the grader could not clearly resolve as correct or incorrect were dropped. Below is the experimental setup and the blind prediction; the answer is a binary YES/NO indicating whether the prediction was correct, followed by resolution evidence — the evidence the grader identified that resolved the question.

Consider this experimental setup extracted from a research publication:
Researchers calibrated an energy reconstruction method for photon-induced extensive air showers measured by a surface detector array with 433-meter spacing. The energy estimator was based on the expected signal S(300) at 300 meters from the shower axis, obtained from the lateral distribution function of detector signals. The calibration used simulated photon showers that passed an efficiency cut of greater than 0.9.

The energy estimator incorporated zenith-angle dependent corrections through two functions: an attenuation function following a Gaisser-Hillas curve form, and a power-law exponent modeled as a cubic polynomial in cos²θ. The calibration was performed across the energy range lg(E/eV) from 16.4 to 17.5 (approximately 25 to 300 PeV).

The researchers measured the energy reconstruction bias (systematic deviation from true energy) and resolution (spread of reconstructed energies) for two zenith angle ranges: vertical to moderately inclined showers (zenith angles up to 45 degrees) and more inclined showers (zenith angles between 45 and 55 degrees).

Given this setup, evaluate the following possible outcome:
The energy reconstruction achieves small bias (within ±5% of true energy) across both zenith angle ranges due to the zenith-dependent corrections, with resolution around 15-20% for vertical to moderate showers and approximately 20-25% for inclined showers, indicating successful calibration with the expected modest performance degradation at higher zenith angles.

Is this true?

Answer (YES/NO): NO